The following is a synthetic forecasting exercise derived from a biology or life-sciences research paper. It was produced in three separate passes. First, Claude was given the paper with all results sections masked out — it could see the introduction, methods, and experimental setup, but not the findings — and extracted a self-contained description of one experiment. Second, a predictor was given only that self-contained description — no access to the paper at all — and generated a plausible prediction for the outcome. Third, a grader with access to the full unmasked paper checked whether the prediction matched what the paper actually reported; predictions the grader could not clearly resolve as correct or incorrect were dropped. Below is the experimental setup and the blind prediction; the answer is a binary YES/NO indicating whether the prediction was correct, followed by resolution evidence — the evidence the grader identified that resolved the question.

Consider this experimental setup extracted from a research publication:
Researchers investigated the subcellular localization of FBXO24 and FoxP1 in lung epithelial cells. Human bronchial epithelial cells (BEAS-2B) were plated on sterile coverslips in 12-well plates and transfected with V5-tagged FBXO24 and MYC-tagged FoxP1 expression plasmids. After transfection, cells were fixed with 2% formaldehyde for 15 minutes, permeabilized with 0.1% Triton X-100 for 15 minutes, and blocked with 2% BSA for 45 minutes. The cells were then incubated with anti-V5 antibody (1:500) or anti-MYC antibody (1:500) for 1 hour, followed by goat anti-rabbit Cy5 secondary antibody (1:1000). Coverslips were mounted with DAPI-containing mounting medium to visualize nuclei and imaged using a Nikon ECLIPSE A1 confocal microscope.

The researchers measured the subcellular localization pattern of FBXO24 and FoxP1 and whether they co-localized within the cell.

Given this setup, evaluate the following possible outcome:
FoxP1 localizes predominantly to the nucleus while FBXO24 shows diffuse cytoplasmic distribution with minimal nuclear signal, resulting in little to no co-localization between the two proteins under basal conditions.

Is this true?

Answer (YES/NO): NO